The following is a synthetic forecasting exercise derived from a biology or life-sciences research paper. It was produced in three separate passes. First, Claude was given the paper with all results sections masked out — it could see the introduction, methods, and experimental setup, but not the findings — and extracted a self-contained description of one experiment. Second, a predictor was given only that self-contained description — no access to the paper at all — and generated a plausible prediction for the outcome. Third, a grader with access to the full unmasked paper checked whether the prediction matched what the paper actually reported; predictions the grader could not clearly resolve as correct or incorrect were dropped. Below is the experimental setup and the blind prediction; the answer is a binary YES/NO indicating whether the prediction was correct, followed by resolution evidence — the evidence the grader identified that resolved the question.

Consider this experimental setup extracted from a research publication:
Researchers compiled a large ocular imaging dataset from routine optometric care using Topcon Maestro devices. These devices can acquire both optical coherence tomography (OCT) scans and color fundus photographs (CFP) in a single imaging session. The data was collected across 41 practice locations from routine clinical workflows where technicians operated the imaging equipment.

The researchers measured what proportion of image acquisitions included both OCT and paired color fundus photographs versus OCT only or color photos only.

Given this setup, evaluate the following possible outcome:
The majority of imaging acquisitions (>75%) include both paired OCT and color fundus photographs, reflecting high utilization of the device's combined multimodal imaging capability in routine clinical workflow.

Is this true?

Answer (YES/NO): YES